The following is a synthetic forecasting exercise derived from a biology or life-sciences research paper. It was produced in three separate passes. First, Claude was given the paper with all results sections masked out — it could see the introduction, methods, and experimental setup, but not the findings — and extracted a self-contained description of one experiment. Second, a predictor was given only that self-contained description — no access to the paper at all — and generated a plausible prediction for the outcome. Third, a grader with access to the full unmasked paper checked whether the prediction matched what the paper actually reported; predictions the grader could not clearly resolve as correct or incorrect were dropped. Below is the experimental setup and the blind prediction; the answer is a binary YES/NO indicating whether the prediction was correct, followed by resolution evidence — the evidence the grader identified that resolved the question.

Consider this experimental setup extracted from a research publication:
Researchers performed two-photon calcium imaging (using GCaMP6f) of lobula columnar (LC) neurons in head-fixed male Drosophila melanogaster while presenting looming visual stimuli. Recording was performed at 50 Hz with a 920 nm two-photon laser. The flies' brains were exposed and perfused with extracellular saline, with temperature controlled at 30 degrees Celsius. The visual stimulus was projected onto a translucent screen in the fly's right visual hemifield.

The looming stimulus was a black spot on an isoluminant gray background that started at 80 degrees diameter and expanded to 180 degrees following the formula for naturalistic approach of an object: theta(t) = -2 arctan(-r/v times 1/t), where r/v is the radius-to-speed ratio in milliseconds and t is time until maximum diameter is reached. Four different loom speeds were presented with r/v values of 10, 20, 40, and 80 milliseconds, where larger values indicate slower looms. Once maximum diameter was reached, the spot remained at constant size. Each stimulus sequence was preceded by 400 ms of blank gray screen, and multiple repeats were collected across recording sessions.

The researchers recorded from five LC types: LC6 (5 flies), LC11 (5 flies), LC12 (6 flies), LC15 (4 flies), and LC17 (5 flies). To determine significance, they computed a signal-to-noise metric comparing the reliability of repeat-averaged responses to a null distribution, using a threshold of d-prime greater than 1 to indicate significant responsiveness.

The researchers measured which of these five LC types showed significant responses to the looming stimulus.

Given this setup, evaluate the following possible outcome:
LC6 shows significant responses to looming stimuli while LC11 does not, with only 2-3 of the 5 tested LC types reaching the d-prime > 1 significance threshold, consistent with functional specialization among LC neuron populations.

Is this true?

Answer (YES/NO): NO